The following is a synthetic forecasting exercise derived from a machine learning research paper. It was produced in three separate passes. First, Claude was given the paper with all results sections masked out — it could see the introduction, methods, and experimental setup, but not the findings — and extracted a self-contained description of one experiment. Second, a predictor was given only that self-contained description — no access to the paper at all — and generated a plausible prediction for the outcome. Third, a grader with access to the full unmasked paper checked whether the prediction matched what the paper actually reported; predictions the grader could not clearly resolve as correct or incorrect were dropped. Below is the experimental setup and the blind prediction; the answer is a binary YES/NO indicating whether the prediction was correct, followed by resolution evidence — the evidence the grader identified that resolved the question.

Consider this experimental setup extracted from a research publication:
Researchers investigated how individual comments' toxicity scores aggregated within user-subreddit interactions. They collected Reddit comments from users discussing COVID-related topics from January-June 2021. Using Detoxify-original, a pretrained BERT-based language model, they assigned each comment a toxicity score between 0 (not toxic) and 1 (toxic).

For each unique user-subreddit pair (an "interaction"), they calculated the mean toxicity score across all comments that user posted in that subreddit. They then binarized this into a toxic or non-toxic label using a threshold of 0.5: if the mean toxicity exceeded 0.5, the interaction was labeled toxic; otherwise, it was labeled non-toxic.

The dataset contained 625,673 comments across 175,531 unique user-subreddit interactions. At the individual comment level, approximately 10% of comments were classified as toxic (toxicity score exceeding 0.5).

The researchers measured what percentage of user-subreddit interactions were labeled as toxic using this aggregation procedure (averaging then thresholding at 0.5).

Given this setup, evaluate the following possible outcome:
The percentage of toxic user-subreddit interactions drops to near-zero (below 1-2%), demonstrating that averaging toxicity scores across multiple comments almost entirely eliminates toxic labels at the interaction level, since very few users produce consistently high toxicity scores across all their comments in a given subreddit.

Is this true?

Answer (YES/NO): NO